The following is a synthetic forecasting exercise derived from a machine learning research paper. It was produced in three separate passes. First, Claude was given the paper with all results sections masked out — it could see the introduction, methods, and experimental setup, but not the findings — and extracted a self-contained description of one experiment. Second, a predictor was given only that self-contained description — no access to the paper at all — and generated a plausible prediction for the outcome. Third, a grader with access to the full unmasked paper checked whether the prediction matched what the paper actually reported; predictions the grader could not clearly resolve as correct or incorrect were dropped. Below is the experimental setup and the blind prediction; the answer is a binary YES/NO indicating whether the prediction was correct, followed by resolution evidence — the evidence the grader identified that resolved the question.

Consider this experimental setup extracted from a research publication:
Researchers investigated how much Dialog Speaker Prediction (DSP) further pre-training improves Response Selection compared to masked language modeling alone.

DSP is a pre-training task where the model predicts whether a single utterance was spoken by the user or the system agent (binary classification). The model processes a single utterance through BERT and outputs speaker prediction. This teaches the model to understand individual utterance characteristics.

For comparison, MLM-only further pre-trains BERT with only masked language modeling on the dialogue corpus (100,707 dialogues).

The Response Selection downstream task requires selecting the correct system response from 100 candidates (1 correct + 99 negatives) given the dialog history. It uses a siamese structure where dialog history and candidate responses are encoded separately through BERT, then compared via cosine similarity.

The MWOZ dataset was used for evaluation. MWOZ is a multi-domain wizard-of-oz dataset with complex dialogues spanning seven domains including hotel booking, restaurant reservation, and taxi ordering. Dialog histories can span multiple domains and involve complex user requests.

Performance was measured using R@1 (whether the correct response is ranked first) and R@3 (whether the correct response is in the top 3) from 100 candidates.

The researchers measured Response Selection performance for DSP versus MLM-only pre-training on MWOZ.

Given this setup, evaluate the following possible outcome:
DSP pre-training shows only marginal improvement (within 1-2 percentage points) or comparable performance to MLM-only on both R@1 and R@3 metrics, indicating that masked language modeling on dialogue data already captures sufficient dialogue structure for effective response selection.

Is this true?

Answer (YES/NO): NO